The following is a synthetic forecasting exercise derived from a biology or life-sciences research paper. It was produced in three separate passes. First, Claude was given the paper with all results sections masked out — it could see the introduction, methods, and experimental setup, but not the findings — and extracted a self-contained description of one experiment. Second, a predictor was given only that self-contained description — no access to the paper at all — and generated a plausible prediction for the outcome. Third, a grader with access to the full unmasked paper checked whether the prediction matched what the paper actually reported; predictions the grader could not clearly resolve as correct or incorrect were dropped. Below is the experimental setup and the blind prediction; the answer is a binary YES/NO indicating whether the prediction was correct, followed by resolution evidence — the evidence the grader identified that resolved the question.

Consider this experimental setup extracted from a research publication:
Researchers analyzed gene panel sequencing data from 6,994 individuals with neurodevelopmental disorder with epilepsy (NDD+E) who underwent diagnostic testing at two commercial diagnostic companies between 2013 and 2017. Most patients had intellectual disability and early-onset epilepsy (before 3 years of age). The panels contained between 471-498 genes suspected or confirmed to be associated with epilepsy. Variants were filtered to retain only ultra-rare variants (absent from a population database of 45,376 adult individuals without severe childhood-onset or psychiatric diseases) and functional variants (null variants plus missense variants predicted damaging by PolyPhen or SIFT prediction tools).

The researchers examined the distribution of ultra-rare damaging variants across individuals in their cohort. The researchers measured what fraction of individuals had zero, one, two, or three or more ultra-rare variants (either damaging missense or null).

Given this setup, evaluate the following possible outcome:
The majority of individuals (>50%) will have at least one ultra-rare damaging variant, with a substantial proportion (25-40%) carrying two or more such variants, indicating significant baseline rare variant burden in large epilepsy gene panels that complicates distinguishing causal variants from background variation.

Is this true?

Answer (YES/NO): NO